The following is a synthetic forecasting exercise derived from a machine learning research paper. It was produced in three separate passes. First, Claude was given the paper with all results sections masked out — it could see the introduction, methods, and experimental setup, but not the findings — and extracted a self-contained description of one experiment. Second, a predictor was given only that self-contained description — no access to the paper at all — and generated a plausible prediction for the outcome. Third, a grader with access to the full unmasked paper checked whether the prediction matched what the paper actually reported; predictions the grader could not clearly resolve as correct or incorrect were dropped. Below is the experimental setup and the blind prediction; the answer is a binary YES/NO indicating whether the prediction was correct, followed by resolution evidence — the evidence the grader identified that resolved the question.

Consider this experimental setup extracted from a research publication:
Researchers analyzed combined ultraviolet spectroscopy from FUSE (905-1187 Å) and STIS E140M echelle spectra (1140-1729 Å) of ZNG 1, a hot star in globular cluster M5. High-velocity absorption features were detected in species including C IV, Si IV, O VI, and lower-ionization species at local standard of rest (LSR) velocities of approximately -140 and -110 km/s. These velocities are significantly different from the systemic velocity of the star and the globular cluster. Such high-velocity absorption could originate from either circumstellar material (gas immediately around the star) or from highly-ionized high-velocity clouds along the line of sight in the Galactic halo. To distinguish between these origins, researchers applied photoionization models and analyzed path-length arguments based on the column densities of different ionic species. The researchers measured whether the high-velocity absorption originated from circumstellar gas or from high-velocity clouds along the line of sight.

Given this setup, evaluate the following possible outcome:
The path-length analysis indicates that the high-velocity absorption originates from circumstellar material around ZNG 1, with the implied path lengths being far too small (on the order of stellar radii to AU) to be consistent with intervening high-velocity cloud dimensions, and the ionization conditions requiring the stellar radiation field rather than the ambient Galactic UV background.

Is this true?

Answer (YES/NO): NO